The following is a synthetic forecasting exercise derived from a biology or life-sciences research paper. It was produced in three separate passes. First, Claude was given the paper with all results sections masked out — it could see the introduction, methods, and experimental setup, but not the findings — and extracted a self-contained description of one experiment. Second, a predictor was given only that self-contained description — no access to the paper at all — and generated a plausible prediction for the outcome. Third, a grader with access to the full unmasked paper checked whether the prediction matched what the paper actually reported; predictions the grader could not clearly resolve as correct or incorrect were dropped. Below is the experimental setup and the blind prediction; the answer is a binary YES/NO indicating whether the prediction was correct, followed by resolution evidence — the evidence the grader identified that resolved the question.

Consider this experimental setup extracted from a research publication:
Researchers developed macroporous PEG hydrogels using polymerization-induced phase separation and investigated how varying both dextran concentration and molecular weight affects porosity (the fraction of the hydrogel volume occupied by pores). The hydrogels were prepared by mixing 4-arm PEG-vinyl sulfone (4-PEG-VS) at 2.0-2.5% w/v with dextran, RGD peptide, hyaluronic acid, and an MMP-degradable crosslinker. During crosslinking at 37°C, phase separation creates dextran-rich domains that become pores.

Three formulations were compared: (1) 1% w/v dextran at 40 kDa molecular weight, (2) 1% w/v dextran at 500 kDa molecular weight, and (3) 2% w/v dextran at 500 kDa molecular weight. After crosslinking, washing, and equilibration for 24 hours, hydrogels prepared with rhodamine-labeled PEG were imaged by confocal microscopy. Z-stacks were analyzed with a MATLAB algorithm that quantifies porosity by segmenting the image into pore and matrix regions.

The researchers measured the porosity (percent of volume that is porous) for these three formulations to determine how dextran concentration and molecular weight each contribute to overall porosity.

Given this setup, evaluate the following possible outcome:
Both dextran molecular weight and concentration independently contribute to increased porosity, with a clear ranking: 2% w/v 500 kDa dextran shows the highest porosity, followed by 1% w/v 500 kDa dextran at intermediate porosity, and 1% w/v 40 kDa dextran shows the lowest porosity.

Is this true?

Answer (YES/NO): NO